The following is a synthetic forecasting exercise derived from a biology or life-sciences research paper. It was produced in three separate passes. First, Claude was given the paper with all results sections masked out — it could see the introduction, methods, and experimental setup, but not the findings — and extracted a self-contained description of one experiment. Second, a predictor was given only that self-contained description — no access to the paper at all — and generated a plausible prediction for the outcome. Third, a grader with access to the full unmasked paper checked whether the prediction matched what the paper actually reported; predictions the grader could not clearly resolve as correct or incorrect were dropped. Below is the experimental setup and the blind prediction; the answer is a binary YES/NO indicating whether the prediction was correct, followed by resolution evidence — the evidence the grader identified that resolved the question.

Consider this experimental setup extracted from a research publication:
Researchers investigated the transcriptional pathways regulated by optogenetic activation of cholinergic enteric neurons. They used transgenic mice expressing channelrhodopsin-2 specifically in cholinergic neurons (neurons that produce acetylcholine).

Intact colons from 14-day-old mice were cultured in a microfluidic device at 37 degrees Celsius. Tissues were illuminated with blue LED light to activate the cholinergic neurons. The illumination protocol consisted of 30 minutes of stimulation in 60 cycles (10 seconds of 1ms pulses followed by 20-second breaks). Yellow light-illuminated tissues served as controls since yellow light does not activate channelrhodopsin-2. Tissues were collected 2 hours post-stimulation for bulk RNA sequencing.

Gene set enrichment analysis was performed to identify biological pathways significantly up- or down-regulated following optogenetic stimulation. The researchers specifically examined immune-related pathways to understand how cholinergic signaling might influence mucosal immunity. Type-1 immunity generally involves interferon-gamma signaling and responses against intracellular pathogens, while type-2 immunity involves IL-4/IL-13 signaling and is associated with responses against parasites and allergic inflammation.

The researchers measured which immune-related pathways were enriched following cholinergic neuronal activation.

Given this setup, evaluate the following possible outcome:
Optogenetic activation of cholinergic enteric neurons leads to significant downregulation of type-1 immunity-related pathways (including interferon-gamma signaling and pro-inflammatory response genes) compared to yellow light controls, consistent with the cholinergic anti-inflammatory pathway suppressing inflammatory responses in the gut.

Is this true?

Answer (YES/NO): NO